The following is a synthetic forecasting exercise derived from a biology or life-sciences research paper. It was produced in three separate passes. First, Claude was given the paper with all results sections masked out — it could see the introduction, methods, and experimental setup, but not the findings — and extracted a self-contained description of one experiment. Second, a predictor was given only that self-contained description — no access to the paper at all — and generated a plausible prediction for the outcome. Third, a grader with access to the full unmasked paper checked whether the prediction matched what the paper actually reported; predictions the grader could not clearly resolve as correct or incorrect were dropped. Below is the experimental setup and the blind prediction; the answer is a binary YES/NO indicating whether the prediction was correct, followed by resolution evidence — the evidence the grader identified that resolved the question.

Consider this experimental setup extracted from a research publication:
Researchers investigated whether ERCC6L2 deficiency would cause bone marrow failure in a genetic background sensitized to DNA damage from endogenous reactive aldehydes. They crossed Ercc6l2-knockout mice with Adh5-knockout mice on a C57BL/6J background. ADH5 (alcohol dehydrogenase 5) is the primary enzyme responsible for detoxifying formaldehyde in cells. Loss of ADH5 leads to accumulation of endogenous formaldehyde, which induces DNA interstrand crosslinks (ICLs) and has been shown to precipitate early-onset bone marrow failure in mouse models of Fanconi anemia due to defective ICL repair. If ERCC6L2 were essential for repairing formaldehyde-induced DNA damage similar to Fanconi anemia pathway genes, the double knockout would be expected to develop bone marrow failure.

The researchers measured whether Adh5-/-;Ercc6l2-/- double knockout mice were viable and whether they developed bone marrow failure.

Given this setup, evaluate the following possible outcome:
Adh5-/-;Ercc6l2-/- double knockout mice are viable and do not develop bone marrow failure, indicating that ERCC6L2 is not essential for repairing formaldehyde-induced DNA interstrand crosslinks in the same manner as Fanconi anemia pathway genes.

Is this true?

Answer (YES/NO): YES